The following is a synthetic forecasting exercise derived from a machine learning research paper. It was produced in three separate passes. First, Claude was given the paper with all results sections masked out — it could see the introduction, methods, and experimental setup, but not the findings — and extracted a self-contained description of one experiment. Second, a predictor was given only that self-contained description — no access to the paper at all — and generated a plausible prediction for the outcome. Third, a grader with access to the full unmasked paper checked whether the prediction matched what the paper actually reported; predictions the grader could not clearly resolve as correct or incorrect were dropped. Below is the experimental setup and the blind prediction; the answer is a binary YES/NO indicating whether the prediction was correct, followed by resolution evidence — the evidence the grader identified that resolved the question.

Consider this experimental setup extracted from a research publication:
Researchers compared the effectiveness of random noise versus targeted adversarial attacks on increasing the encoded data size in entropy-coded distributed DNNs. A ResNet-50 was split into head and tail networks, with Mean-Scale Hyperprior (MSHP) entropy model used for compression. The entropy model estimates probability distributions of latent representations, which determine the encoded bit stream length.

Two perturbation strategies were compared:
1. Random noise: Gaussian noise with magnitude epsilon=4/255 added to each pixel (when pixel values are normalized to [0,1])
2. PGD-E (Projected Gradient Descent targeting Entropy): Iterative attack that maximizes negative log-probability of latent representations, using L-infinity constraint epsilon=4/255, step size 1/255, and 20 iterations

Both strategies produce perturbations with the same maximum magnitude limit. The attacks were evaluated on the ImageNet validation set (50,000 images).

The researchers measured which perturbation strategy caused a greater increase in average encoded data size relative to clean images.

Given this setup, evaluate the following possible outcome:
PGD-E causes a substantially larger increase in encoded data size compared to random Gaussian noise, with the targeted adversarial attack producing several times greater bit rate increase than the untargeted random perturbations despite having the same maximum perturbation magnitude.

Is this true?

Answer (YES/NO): NO